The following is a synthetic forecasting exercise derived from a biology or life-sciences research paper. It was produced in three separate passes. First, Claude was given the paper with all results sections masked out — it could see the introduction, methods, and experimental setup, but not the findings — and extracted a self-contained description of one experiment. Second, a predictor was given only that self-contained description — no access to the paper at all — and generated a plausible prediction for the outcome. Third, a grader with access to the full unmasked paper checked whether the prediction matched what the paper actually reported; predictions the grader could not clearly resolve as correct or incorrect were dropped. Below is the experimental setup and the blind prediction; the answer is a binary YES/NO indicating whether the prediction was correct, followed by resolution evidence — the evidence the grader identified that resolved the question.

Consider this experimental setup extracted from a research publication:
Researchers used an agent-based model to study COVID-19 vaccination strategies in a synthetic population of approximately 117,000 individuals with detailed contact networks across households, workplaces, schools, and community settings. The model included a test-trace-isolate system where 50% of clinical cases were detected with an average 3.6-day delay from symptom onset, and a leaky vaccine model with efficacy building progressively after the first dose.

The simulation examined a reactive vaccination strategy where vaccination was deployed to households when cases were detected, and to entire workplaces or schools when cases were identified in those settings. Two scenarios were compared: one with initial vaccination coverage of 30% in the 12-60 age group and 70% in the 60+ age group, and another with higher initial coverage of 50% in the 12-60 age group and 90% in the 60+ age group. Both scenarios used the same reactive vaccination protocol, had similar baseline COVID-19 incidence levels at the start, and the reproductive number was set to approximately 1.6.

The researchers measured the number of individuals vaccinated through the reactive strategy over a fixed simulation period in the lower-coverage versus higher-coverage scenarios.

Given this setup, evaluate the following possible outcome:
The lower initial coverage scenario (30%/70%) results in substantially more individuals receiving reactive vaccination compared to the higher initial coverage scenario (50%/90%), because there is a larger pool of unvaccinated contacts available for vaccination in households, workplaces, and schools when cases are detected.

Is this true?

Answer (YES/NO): YES